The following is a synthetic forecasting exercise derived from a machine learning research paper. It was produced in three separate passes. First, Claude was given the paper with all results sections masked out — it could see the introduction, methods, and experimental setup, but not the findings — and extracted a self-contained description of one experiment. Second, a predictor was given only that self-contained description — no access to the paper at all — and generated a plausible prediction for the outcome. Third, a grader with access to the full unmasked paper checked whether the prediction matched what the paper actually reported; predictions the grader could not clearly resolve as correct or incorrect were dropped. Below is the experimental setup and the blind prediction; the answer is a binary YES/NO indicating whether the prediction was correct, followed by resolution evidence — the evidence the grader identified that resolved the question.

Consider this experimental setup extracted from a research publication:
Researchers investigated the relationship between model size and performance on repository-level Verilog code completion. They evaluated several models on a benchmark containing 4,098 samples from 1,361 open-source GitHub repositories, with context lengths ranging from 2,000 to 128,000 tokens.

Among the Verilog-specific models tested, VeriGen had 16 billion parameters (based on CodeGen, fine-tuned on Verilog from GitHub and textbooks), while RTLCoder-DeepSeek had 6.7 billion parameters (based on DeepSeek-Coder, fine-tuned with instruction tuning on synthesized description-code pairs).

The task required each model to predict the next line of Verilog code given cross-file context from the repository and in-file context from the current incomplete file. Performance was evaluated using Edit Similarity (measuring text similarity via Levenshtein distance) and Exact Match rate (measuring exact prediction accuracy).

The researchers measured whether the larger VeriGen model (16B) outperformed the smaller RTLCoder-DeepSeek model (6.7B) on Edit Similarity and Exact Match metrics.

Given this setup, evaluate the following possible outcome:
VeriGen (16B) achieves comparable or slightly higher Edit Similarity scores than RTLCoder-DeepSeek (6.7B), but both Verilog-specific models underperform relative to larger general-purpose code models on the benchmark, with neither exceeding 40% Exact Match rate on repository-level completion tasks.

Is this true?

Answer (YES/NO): NO